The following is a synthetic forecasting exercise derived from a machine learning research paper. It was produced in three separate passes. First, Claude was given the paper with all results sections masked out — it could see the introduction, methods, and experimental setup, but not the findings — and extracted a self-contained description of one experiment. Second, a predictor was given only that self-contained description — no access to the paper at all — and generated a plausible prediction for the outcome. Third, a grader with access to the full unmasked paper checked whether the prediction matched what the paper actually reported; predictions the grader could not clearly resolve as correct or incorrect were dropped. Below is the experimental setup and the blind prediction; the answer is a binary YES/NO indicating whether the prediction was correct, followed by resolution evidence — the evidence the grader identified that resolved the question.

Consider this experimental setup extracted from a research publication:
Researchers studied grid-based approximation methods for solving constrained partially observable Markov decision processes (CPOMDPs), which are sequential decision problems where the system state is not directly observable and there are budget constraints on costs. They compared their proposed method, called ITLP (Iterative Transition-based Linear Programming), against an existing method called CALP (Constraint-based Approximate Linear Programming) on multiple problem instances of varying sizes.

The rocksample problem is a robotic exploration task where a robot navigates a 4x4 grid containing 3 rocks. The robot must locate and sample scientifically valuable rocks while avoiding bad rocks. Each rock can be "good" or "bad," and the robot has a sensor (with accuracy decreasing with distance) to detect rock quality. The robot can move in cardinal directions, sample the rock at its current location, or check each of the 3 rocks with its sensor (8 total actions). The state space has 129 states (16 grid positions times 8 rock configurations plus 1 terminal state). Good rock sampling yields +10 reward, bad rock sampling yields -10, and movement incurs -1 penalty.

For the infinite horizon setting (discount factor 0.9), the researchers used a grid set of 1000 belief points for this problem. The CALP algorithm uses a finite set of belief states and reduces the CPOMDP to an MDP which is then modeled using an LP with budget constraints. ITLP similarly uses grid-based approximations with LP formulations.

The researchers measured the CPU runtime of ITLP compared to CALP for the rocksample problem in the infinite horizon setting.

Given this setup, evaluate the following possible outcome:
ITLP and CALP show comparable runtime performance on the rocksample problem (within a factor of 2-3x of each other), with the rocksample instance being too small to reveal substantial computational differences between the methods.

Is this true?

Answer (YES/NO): NO